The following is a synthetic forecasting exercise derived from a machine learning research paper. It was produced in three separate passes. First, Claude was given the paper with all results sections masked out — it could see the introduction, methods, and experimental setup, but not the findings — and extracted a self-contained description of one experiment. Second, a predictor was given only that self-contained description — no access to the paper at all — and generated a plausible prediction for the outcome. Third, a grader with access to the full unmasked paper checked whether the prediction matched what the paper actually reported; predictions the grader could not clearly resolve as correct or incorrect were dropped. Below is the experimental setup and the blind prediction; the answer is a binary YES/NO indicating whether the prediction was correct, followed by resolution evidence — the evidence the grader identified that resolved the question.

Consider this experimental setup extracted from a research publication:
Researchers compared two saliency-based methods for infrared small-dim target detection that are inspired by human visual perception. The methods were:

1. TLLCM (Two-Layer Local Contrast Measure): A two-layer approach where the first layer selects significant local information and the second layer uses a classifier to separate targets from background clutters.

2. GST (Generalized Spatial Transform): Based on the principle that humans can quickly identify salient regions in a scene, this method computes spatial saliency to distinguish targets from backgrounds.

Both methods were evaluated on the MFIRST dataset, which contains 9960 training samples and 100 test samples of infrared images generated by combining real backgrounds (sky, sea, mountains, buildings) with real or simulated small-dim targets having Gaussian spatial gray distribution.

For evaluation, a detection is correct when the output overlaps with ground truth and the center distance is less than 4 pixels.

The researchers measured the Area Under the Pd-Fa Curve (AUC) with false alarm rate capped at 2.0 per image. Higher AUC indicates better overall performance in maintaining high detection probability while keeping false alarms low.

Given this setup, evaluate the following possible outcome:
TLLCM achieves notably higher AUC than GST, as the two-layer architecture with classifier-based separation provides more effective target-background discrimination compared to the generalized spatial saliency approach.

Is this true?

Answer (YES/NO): NO